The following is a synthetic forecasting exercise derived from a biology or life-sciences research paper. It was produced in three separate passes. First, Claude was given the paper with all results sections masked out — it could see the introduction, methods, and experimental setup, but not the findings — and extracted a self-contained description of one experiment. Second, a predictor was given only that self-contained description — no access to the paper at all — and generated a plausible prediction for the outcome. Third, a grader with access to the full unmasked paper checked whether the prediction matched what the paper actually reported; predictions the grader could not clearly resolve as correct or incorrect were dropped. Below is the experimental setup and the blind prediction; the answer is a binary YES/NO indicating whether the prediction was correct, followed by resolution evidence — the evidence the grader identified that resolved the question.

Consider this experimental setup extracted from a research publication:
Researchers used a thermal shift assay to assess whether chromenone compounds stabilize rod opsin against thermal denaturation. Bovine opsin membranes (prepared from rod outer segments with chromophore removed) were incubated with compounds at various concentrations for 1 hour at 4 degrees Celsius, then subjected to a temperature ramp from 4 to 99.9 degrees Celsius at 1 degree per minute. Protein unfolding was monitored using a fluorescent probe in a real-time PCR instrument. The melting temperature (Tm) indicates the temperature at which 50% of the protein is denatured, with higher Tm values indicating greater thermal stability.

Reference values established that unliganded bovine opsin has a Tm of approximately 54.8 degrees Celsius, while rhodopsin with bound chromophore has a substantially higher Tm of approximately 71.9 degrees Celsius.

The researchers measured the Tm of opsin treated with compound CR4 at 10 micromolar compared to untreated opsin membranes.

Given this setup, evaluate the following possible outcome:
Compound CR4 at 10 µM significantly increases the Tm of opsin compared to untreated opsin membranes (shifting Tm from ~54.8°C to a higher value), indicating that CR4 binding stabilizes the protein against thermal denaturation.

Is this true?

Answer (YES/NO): YES